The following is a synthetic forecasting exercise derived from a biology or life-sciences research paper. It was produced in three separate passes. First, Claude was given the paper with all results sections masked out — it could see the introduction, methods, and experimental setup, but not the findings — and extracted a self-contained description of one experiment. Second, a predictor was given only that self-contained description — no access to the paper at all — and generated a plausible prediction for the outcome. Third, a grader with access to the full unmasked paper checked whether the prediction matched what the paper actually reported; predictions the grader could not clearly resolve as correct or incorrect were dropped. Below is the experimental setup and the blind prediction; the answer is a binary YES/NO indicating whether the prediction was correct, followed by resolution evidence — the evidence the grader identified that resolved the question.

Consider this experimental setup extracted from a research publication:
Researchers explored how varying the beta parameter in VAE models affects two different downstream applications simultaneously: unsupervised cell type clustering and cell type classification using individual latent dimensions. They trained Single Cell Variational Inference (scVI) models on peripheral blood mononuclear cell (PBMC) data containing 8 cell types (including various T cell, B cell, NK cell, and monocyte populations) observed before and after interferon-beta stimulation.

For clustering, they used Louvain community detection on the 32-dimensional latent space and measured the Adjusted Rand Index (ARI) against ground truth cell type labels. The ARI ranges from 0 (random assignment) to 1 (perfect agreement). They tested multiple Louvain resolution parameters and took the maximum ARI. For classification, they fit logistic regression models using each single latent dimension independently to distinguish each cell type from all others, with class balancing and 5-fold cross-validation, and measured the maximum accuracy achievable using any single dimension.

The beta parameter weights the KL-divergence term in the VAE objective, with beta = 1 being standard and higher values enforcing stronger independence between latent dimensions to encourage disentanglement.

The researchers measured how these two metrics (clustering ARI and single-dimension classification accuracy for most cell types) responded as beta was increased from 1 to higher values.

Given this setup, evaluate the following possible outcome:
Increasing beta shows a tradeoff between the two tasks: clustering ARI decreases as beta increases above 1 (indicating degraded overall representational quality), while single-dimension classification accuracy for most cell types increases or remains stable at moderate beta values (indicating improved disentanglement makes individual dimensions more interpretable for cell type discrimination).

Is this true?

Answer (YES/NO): YES